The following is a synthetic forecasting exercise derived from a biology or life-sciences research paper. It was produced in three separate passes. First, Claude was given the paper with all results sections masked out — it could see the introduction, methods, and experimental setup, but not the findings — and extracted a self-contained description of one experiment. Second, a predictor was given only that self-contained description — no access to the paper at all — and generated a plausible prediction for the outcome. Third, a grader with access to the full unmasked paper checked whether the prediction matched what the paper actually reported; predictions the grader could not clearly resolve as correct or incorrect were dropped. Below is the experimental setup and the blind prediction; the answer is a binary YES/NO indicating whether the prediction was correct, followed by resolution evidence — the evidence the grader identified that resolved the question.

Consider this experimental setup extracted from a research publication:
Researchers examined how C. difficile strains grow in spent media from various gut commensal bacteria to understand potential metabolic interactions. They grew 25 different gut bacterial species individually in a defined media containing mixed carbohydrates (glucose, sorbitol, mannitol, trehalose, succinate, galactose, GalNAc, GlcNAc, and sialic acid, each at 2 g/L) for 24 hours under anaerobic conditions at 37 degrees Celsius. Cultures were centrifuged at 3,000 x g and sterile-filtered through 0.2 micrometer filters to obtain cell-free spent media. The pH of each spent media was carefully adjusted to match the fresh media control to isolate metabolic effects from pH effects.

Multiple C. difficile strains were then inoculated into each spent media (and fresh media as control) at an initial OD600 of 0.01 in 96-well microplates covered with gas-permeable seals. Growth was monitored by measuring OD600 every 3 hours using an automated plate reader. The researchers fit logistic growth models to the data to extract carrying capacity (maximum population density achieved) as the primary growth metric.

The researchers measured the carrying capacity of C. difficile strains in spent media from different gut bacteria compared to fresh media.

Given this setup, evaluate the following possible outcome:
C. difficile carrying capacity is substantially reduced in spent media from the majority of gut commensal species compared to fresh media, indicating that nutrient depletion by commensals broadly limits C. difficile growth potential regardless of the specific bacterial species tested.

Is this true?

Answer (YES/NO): NO